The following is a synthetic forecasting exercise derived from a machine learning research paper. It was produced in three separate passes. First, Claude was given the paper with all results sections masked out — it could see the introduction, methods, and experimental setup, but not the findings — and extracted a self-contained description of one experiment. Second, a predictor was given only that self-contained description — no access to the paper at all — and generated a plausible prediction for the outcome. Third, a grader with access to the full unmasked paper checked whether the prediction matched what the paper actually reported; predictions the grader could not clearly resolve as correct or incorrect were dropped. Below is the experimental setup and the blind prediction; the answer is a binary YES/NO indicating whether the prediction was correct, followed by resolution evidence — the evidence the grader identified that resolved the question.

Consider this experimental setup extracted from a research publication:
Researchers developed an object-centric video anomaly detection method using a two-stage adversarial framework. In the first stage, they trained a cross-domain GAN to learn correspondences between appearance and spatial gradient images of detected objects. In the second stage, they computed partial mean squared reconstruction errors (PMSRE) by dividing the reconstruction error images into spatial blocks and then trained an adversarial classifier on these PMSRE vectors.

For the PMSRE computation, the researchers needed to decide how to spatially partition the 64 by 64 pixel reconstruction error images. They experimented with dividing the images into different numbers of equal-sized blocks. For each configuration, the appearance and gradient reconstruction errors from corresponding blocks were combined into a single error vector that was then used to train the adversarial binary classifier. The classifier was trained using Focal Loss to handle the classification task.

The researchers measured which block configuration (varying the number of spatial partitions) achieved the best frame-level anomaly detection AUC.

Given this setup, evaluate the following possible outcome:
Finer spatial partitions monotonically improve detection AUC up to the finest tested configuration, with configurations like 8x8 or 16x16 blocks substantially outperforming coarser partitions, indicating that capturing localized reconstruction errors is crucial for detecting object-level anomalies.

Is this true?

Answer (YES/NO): NO